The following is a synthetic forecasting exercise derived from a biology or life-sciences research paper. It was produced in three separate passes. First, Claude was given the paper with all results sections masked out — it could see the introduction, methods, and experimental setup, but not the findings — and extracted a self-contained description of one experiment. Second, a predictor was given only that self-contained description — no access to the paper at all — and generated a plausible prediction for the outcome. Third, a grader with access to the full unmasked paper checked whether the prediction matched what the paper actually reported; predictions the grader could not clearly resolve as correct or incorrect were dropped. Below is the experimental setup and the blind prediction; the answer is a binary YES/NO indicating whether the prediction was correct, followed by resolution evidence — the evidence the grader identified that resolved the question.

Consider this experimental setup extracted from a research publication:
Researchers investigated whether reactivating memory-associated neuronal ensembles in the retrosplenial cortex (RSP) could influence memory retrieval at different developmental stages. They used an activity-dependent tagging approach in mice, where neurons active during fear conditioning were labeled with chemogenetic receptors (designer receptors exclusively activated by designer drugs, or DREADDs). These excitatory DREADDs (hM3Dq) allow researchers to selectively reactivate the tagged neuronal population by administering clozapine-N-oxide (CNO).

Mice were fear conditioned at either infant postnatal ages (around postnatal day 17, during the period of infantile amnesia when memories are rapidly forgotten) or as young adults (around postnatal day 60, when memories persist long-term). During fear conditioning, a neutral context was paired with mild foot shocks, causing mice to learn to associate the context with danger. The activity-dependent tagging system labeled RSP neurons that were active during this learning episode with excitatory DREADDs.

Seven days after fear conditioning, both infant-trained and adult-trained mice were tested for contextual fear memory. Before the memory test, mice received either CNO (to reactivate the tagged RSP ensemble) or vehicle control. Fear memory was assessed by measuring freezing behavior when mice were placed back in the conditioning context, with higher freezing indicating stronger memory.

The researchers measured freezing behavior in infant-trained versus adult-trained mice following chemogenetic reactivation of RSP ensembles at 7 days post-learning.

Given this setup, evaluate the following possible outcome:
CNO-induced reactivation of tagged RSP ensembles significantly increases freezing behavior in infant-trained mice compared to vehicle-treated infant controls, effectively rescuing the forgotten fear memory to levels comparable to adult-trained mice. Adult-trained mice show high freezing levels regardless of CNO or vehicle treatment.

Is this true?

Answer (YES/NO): NO